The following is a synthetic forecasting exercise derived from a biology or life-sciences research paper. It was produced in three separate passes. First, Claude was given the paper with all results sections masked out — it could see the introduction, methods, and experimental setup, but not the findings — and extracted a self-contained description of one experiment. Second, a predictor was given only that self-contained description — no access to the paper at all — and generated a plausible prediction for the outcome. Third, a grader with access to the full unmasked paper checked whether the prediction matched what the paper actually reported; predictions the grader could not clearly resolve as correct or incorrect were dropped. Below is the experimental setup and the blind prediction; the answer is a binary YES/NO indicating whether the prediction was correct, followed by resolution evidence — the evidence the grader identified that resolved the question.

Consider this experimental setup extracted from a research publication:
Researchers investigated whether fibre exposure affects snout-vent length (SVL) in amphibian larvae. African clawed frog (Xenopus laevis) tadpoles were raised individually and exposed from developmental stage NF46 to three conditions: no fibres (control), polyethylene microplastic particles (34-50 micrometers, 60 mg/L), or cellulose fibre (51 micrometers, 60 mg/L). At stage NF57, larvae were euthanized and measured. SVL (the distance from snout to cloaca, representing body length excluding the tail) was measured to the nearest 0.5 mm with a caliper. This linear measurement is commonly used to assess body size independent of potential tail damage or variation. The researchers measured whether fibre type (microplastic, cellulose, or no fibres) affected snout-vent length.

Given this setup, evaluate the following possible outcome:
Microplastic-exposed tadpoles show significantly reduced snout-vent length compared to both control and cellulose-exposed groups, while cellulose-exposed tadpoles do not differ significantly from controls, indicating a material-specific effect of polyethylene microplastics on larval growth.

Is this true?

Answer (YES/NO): NO